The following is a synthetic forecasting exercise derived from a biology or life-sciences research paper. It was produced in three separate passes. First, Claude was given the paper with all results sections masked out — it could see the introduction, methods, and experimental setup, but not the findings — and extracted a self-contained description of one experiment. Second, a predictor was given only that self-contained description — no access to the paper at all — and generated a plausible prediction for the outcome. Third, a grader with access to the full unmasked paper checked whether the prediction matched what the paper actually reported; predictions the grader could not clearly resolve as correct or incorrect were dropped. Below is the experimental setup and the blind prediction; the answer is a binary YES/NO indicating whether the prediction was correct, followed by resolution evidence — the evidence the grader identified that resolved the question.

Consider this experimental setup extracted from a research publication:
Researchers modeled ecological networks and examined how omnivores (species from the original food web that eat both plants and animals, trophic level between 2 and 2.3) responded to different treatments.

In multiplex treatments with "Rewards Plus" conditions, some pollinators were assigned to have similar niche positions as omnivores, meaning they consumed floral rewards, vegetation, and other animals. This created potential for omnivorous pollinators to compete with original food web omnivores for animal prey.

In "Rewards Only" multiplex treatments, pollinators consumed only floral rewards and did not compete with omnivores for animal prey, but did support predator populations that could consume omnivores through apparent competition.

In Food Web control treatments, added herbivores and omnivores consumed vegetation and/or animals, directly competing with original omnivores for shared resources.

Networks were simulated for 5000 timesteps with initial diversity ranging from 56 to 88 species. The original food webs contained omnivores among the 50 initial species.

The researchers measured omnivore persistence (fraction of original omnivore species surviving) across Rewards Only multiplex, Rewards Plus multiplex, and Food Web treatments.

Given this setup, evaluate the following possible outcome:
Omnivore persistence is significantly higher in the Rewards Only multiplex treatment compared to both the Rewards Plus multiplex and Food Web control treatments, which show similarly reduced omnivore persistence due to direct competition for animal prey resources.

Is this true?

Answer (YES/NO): NO